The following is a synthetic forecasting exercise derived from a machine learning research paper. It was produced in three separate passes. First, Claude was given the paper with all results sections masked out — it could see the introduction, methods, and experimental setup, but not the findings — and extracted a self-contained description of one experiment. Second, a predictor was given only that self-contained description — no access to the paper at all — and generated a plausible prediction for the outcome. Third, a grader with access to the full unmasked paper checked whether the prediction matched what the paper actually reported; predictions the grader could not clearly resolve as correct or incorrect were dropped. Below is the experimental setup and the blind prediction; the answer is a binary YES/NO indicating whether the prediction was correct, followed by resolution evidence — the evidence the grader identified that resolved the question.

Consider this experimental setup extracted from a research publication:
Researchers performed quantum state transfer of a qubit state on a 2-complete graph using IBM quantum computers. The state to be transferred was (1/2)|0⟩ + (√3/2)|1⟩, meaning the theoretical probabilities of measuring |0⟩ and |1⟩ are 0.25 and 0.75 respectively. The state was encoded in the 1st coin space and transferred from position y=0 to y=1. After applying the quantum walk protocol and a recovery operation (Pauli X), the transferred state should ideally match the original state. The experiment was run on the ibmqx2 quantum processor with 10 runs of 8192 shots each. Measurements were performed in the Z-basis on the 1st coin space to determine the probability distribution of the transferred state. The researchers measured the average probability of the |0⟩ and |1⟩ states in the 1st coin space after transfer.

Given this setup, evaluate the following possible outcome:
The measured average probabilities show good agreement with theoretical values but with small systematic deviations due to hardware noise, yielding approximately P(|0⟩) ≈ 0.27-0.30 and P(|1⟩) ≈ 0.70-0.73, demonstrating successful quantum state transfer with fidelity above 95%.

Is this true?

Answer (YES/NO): YES